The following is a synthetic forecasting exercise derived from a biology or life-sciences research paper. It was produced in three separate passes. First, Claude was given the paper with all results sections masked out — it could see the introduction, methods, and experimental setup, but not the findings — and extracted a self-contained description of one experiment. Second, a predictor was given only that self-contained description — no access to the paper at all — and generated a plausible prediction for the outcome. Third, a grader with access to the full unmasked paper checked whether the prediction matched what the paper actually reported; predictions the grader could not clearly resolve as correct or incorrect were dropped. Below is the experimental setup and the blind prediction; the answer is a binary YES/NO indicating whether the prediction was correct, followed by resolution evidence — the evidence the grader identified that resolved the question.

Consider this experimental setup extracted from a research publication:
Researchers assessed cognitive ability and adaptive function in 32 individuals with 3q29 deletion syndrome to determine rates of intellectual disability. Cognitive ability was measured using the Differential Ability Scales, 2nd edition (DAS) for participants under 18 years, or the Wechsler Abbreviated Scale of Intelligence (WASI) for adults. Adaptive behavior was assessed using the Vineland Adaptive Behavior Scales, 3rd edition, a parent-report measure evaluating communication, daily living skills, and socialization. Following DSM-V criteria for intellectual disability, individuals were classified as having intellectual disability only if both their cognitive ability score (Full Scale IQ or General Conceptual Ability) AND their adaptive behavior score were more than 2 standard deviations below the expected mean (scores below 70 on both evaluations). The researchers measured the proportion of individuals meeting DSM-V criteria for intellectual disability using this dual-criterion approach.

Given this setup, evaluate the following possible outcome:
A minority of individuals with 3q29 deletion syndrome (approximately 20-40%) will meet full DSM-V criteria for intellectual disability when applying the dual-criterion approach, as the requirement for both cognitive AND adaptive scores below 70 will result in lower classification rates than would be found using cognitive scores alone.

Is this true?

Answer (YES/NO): YES